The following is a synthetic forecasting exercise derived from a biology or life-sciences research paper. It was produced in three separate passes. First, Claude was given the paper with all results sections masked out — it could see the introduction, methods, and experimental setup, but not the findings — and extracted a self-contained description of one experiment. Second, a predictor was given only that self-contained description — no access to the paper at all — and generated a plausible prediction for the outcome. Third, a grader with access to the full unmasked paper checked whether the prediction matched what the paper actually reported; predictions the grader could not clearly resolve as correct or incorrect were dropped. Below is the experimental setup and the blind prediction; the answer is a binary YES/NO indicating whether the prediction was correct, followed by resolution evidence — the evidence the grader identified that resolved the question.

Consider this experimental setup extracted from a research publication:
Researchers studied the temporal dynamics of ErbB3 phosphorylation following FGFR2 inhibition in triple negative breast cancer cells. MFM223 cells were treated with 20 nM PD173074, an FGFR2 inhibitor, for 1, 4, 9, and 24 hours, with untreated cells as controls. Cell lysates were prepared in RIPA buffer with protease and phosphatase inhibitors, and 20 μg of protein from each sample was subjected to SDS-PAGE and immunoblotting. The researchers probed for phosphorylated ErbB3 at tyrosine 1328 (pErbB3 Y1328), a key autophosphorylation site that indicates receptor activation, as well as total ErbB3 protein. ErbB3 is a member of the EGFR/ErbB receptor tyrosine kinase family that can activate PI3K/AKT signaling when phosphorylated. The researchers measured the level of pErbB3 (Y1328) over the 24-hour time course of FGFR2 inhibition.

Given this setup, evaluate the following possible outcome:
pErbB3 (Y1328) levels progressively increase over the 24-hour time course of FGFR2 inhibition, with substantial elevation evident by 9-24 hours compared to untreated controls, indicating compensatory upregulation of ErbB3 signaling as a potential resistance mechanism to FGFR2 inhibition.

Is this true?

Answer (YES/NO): NO